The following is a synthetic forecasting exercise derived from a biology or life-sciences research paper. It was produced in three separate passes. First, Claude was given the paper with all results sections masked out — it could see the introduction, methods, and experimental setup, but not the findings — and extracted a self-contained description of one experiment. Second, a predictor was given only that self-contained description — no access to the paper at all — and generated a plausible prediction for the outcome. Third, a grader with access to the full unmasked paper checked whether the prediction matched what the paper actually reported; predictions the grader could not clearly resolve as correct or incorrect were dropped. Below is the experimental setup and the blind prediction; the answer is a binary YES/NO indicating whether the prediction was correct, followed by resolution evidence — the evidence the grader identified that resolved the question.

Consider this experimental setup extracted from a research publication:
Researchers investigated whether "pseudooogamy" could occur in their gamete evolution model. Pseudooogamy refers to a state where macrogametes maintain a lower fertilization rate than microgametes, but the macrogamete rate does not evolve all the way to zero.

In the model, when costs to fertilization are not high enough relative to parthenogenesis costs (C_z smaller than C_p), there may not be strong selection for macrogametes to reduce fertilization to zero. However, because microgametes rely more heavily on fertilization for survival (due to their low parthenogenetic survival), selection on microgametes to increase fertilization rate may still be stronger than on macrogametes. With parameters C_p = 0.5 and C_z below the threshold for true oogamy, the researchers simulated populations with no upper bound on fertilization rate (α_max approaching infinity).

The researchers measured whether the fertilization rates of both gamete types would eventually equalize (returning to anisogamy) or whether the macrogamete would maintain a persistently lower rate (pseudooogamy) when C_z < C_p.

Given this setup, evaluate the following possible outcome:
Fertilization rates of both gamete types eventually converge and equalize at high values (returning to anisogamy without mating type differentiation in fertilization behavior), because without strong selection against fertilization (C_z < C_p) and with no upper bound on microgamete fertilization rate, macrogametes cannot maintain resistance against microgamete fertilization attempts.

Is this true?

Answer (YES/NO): NO